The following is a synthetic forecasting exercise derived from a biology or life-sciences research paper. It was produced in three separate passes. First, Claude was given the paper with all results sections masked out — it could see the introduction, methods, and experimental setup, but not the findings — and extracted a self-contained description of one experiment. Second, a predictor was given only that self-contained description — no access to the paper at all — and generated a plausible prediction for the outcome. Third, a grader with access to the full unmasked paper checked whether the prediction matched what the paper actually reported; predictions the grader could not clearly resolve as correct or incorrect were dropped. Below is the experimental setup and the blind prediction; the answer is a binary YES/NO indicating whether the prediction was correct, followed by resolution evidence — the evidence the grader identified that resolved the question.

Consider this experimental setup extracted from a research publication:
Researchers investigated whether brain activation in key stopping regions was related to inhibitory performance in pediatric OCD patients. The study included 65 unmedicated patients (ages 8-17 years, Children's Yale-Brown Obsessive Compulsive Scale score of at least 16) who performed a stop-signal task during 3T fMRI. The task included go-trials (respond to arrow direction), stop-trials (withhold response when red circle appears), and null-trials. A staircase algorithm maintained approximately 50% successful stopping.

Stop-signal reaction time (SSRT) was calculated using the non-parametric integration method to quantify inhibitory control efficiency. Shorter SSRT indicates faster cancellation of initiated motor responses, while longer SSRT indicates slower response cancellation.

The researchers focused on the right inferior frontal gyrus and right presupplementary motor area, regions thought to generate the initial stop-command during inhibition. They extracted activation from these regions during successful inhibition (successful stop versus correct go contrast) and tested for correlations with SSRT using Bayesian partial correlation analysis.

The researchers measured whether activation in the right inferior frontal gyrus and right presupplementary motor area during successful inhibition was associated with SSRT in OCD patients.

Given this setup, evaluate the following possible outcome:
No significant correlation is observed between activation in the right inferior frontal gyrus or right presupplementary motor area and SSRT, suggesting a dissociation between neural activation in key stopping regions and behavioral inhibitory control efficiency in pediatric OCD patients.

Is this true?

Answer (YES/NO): YES